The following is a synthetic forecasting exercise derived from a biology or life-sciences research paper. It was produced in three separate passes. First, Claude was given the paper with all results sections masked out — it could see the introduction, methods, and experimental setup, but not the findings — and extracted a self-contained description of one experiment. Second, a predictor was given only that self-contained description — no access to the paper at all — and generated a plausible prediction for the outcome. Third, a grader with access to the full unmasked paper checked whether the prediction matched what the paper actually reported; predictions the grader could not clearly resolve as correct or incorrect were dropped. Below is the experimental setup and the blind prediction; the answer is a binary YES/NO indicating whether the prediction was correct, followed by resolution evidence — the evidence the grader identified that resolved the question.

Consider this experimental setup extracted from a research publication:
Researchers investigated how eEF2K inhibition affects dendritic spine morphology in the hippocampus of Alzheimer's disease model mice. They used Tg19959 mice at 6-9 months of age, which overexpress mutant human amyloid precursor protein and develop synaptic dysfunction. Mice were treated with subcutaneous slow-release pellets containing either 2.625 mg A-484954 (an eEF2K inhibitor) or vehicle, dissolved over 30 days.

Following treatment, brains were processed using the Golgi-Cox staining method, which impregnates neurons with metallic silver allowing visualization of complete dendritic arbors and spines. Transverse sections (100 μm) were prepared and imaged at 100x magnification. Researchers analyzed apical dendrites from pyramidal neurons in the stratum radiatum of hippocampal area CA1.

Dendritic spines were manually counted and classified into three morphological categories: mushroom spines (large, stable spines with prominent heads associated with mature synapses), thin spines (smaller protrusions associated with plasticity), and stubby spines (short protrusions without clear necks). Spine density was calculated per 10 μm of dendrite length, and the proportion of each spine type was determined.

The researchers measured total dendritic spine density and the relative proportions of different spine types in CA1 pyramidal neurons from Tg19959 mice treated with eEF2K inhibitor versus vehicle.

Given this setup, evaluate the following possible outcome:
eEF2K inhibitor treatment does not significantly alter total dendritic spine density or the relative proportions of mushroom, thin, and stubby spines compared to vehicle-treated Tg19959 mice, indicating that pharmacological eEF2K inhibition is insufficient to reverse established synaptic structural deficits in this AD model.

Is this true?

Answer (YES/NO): NO